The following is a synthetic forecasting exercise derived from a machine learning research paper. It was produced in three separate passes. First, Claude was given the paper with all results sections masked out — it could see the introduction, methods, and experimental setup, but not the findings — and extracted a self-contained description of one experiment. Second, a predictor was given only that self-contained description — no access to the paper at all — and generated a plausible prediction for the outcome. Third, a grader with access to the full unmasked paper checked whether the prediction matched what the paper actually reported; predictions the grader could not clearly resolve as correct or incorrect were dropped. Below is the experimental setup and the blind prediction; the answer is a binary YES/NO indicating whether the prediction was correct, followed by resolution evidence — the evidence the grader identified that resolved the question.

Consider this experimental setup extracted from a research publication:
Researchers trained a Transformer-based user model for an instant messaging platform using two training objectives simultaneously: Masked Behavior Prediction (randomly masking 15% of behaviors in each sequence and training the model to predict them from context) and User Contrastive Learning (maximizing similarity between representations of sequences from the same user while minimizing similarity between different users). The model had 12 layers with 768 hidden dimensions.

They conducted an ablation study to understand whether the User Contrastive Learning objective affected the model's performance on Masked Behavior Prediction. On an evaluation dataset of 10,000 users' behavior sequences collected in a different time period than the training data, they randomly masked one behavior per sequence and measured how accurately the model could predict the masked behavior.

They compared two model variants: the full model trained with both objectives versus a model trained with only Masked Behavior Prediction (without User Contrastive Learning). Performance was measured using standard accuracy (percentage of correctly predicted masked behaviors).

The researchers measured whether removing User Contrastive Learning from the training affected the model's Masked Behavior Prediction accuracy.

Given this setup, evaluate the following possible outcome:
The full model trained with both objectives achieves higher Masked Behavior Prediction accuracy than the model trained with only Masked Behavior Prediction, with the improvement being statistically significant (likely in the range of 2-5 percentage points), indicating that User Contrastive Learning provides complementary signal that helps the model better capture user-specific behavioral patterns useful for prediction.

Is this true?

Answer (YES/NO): NO